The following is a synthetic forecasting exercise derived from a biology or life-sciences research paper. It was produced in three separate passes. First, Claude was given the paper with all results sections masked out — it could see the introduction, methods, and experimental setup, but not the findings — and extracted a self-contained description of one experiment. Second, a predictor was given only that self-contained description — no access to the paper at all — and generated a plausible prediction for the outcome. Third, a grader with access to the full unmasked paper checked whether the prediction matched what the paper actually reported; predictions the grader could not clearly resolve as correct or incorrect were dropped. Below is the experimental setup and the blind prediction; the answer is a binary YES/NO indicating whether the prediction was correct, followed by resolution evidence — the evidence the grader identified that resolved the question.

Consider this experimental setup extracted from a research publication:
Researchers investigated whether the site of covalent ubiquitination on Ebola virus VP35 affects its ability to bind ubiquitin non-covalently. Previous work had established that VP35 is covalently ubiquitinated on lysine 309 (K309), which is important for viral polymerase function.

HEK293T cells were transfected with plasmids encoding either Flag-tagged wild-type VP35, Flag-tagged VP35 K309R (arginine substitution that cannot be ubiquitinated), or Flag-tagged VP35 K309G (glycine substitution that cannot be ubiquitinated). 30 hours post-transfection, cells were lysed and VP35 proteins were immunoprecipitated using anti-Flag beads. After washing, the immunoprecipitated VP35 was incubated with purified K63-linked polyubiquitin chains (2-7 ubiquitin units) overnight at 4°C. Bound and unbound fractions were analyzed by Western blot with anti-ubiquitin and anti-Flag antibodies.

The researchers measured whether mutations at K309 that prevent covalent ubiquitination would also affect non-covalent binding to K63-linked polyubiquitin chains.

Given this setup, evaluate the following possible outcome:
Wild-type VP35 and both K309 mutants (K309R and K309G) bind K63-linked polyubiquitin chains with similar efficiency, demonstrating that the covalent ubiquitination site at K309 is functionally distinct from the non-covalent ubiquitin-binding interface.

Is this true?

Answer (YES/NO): YES